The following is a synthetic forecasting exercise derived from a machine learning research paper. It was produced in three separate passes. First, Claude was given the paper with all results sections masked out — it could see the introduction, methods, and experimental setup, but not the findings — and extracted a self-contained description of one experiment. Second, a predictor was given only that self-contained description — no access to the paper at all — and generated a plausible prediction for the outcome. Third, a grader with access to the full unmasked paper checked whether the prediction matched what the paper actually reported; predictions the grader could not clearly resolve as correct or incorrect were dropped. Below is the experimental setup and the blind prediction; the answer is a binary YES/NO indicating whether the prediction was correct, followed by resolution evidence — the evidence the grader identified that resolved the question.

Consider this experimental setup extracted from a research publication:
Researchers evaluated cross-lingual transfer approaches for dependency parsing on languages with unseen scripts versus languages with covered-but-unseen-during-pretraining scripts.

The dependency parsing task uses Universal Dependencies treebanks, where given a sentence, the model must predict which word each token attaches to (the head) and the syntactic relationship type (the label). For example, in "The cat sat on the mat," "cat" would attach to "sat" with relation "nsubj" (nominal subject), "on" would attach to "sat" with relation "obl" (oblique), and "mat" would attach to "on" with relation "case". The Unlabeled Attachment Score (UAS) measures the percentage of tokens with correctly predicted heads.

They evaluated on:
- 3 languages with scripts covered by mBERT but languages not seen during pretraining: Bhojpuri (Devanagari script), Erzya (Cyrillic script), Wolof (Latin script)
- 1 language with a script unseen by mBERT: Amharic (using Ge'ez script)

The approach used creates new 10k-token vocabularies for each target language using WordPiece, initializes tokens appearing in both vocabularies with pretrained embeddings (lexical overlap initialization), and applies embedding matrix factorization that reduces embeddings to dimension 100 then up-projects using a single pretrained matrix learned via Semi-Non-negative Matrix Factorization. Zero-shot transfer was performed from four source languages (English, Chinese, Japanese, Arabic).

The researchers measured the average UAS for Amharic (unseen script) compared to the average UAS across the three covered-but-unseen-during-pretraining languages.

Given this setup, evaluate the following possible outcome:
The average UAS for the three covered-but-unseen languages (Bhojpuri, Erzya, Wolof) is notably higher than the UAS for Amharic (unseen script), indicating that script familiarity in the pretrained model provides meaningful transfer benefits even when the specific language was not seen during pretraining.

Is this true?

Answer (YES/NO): YES